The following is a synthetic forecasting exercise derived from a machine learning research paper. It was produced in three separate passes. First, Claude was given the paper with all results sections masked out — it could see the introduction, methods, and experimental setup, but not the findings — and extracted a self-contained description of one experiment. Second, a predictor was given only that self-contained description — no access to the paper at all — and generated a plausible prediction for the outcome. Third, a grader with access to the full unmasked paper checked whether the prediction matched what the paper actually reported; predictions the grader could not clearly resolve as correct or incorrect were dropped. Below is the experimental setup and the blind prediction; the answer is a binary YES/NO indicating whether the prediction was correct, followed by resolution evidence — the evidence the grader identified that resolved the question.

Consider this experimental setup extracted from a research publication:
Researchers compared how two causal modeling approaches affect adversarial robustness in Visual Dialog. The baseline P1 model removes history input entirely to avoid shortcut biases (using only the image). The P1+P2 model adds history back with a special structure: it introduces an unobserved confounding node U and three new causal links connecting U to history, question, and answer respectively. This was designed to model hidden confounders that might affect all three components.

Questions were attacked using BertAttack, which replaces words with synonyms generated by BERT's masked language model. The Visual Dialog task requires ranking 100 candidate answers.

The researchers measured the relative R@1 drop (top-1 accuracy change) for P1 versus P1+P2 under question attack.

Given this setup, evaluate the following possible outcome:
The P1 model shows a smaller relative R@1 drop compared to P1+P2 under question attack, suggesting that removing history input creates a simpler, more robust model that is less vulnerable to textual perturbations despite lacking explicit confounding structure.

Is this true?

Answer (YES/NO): YES